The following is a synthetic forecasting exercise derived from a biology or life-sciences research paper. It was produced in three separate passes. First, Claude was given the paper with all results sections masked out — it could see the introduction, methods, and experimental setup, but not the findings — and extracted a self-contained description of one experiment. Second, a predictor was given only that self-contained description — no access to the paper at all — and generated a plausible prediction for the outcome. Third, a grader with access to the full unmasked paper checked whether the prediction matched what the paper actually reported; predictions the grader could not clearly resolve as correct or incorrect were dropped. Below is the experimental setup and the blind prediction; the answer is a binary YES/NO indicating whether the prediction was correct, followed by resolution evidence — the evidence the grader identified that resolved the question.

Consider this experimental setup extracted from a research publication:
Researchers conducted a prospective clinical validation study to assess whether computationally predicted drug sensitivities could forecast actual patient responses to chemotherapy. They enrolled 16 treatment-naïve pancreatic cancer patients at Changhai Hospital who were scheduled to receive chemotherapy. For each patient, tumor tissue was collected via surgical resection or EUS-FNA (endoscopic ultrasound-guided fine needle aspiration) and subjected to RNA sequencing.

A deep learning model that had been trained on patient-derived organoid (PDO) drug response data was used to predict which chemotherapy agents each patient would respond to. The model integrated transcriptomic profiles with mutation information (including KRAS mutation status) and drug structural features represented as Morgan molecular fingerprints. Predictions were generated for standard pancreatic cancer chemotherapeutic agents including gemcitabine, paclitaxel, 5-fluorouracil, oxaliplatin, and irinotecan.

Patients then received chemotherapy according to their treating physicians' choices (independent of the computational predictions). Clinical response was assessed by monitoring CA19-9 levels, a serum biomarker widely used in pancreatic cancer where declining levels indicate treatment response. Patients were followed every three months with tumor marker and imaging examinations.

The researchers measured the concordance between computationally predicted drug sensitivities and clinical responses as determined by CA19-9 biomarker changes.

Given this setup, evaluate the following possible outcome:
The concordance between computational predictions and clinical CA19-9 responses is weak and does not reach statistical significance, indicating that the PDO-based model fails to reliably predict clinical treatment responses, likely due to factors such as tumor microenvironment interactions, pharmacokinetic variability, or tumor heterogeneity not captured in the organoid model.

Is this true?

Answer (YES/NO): NO